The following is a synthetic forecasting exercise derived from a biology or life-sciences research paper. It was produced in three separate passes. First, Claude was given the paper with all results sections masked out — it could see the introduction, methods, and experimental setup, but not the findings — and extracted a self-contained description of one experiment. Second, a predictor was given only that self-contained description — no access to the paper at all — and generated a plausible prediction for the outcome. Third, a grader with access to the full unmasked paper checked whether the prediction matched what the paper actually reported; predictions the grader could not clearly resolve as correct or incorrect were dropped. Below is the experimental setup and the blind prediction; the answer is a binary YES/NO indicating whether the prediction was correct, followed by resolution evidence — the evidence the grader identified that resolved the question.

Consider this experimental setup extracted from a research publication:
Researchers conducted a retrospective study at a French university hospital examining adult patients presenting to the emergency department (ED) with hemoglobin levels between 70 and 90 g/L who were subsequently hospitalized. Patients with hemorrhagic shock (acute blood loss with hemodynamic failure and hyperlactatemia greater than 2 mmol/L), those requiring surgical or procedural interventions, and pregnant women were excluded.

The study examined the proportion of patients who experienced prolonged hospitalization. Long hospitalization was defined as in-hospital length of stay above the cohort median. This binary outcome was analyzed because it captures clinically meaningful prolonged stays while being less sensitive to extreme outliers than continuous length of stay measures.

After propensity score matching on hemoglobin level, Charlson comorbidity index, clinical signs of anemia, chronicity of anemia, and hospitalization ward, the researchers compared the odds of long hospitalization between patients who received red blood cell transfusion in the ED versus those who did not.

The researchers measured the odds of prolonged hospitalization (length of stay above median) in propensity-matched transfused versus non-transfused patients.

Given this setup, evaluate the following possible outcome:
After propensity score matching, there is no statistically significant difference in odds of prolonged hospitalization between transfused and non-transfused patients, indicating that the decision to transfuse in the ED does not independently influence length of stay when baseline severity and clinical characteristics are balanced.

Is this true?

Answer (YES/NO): YES